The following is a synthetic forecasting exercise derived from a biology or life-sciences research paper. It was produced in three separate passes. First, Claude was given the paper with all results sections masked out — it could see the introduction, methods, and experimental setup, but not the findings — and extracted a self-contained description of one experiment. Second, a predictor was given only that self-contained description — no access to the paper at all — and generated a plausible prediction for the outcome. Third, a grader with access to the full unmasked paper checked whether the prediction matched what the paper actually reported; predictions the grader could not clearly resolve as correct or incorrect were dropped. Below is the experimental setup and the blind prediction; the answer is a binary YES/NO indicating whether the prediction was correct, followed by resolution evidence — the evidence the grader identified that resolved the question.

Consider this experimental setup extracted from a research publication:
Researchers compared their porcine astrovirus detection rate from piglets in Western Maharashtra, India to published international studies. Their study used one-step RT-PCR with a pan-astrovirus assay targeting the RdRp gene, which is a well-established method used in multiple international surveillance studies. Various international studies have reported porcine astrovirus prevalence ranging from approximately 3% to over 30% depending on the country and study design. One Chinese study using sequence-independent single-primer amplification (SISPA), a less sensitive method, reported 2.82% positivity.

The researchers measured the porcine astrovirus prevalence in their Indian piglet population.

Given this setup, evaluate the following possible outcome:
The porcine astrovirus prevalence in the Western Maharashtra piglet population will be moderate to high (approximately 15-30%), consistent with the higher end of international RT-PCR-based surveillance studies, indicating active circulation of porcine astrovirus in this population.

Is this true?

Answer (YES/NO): NO